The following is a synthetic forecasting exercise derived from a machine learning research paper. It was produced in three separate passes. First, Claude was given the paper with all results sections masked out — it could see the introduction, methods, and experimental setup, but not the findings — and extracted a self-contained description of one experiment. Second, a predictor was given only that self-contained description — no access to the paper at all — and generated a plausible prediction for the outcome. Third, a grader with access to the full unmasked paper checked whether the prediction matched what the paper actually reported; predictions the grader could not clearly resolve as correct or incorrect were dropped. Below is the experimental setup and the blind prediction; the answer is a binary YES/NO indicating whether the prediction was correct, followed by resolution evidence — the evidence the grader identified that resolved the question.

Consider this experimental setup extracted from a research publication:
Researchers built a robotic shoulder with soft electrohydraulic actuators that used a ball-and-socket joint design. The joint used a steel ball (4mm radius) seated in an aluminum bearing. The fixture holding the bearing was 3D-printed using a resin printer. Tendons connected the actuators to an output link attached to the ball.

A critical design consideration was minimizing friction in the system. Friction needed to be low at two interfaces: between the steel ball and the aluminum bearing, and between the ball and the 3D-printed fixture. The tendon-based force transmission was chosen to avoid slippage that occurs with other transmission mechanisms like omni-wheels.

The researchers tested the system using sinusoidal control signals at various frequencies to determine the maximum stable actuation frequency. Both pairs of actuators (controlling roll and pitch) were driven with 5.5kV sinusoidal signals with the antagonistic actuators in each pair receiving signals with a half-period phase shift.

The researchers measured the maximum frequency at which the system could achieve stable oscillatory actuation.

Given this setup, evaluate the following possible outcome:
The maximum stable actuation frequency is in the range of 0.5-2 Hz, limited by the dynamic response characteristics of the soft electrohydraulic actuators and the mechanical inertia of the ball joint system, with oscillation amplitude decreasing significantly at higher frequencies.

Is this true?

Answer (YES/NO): NO